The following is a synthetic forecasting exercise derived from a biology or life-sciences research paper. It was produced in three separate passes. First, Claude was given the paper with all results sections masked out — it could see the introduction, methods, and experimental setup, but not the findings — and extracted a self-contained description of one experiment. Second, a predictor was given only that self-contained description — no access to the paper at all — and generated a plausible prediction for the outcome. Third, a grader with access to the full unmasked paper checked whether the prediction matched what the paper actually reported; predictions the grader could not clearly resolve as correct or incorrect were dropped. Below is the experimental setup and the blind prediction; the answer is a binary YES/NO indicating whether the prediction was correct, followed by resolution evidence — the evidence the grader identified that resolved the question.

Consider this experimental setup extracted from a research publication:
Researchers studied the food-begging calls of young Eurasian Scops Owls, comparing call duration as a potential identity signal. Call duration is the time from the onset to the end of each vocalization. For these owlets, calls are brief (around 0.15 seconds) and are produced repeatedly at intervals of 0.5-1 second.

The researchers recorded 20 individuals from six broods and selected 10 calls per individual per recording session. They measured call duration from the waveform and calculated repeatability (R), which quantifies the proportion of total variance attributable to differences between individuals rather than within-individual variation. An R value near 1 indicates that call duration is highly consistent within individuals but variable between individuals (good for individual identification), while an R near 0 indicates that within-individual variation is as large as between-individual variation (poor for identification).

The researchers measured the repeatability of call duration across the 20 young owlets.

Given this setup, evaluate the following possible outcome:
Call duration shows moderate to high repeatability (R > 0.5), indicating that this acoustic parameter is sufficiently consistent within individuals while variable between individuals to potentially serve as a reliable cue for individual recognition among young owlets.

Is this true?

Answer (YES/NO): YES